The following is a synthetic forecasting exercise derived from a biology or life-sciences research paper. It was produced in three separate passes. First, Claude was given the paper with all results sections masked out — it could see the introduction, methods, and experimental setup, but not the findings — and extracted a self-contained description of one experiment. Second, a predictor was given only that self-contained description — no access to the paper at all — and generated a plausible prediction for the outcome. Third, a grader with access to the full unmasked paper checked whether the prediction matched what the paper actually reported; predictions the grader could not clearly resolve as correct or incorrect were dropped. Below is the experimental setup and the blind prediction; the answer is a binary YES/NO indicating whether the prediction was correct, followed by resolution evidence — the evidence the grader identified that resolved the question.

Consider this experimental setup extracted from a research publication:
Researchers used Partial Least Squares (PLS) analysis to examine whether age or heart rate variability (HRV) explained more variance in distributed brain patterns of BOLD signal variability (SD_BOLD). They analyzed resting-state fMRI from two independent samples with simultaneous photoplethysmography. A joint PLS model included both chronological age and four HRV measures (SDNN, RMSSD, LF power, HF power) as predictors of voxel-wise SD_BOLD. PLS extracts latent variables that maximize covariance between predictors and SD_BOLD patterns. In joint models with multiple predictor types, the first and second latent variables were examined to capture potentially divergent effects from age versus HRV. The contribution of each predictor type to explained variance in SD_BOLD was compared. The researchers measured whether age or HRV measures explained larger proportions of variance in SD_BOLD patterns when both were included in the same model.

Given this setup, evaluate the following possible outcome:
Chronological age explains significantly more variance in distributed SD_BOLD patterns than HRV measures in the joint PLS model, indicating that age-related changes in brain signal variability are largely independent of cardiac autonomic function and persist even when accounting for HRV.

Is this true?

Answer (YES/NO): NO